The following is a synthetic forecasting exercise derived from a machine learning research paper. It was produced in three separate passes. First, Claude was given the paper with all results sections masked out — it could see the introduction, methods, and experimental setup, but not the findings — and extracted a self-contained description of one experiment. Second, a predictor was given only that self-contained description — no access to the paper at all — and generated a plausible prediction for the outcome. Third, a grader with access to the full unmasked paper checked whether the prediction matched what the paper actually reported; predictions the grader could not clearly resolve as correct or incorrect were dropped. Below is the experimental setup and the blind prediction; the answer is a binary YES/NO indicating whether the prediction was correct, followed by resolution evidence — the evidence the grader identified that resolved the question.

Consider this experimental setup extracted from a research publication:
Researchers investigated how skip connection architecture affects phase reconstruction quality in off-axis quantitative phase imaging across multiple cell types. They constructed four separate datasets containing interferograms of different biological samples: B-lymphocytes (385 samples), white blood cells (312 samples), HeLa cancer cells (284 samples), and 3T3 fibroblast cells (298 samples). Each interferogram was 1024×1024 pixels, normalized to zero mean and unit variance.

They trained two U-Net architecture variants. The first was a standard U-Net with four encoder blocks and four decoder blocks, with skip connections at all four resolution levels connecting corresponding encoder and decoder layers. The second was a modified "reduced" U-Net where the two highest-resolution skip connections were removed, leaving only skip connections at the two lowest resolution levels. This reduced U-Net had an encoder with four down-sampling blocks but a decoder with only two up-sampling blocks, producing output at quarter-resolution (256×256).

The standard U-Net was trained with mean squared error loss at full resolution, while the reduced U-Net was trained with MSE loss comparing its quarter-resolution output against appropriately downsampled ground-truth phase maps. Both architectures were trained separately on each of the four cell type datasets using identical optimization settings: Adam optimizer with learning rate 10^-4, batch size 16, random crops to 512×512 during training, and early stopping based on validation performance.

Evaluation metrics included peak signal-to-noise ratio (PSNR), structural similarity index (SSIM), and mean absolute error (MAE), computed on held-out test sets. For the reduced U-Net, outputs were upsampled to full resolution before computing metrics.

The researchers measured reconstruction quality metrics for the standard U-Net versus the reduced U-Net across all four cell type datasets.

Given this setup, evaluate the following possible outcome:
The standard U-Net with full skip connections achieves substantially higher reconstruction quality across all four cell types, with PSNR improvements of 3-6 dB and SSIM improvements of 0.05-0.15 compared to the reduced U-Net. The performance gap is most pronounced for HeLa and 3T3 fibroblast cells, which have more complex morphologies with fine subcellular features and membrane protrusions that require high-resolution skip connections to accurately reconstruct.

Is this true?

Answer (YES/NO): NO